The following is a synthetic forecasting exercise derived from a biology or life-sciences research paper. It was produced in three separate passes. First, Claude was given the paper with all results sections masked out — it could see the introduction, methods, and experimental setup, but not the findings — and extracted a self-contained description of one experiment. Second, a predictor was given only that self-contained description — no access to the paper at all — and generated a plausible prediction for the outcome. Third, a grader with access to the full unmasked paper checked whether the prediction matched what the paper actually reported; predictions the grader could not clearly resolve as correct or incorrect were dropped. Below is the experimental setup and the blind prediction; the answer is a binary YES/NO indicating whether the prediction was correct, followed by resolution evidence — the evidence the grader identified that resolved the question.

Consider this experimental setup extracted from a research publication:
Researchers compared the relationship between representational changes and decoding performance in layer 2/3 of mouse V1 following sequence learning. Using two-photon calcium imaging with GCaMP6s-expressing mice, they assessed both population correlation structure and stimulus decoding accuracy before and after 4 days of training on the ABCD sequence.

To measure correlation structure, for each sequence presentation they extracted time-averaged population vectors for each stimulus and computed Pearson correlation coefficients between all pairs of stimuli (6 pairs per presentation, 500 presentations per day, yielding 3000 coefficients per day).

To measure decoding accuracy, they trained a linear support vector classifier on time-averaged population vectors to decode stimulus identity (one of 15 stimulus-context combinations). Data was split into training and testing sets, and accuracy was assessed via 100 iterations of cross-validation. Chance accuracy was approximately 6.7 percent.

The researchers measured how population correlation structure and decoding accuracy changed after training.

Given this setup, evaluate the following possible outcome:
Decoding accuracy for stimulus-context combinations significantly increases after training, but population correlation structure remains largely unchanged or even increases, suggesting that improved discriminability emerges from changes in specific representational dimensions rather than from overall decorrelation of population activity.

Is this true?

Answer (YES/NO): NO